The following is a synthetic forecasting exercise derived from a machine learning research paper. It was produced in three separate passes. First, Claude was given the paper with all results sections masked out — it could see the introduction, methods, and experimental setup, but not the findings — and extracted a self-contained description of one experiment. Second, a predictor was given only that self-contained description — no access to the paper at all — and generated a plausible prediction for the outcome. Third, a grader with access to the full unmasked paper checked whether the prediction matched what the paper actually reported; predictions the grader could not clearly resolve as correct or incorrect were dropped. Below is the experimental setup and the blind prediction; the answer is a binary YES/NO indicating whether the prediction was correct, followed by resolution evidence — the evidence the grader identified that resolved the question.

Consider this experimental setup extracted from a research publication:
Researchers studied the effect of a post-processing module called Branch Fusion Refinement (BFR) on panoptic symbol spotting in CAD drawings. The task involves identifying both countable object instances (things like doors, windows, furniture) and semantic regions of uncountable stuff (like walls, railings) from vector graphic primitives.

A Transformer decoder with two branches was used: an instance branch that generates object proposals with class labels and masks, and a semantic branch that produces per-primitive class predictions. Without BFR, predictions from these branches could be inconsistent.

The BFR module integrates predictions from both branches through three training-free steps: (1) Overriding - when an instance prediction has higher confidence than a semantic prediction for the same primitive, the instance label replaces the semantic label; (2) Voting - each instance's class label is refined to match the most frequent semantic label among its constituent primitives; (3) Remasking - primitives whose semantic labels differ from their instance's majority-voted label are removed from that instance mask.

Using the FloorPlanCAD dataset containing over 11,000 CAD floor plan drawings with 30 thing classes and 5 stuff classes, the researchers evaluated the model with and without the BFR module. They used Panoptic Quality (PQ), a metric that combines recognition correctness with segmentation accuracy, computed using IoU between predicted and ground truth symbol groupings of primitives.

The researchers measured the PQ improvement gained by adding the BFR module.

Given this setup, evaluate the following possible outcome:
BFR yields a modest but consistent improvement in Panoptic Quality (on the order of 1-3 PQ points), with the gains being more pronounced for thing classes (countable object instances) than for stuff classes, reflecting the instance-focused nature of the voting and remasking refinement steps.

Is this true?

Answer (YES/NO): NO